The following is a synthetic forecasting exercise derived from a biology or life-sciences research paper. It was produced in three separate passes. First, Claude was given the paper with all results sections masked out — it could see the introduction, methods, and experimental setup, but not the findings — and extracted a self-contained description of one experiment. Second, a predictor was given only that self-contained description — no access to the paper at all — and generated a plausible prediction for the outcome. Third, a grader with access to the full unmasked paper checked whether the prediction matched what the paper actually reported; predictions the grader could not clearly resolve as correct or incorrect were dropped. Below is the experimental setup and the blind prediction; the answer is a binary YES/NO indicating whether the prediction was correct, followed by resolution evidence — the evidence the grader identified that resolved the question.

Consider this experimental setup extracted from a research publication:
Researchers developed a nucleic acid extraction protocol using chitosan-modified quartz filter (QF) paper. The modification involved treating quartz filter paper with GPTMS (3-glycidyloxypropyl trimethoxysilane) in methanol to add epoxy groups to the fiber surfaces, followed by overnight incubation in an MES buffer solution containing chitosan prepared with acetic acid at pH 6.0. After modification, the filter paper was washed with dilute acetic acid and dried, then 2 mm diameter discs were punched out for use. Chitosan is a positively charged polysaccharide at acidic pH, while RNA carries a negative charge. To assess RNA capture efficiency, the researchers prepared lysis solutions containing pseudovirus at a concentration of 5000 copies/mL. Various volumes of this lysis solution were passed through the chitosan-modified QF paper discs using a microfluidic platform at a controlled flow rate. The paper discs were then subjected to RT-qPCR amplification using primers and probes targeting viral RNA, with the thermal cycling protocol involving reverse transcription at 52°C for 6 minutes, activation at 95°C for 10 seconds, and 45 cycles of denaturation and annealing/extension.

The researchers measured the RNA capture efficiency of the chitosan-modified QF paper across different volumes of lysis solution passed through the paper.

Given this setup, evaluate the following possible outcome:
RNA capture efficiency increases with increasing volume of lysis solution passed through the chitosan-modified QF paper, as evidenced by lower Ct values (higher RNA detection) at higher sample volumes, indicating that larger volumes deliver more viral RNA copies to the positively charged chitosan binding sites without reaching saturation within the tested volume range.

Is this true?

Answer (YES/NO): NO